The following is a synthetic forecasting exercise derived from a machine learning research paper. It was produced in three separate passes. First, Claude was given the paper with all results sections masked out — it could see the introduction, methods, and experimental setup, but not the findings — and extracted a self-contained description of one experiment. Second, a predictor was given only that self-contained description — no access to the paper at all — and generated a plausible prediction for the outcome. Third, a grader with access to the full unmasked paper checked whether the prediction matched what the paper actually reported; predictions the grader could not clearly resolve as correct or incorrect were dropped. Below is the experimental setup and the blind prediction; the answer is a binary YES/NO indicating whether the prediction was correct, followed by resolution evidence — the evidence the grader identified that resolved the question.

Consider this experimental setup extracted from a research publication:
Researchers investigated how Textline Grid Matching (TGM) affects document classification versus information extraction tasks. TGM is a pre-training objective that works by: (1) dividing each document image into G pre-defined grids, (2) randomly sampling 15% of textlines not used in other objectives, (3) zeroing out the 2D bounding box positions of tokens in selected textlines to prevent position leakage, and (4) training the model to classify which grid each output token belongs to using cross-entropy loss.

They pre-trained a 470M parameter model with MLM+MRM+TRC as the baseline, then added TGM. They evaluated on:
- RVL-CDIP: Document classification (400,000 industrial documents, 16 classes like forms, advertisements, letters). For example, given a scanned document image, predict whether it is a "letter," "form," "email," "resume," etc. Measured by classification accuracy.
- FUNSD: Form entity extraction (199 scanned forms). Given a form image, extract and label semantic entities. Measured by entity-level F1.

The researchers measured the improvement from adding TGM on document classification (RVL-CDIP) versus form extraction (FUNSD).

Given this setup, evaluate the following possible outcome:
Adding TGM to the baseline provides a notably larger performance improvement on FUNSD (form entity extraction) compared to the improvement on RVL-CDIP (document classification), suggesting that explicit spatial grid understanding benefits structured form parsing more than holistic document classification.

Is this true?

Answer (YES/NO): NO